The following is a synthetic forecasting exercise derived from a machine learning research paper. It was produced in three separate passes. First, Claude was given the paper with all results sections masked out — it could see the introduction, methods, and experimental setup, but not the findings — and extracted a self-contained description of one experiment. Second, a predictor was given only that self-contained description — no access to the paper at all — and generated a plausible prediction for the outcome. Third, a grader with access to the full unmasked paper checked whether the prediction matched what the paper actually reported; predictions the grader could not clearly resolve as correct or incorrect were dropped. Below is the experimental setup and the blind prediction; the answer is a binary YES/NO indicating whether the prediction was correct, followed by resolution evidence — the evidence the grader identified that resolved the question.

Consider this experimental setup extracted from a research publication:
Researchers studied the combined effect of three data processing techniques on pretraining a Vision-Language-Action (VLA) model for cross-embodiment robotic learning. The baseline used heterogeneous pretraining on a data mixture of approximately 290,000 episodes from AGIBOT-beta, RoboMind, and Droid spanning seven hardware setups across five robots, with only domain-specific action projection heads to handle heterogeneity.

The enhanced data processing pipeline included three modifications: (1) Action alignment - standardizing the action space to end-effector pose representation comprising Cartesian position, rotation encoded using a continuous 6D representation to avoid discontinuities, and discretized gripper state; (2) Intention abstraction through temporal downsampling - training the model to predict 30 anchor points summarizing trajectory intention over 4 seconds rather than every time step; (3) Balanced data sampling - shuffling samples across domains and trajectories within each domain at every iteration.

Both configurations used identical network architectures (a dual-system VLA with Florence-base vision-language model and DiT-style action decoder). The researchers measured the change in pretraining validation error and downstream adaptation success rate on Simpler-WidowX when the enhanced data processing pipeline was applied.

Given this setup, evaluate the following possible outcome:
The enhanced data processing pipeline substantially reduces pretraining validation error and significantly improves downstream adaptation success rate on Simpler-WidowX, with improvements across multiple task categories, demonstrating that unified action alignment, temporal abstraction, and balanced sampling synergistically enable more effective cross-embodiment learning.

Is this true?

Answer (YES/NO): YES